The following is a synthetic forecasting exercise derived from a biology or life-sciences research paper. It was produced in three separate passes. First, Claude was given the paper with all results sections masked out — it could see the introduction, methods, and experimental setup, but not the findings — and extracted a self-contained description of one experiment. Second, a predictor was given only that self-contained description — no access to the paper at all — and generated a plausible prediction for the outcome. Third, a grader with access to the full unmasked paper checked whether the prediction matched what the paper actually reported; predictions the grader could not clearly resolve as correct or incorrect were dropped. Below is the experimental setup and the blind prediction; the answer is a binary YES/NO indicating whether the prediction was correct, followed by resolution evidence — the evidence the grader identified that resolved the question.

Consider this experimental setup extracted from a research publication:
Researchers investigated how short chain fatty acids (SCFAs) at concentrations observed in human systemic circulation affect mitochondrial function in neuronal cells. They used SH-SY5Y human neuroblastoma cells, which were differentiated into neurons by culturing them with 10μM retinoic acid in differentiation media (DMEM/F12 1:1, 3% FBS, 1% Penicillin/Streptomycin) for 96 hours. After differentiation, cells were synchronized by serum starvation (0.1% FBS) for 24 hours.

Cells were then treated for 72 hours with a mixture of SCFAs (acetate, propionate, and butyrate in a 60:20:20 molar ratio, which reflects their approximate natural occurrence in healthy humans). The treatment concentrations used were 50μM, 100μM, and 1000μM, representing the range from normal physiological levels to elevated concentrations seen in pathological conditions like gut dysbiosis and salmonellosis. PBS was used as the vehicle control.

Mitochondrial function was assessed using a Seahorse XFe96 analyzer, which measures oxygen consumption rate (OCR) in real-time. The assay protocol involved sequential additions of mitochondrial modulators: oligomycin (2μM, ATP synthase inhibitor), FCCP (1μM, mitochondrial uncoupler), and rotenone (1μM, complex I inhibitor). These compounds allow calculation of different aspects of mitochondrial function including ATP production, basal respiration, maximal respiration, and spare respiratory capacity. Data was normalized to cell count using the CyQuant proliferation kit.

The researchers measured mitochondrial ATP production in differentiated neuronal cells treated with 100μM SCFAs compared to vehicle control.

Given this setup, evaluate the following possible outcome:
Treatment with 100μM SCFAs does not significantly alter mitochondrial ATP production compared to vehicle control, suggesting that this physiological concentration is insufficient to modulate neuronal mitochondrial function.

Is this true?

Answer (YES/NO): NO